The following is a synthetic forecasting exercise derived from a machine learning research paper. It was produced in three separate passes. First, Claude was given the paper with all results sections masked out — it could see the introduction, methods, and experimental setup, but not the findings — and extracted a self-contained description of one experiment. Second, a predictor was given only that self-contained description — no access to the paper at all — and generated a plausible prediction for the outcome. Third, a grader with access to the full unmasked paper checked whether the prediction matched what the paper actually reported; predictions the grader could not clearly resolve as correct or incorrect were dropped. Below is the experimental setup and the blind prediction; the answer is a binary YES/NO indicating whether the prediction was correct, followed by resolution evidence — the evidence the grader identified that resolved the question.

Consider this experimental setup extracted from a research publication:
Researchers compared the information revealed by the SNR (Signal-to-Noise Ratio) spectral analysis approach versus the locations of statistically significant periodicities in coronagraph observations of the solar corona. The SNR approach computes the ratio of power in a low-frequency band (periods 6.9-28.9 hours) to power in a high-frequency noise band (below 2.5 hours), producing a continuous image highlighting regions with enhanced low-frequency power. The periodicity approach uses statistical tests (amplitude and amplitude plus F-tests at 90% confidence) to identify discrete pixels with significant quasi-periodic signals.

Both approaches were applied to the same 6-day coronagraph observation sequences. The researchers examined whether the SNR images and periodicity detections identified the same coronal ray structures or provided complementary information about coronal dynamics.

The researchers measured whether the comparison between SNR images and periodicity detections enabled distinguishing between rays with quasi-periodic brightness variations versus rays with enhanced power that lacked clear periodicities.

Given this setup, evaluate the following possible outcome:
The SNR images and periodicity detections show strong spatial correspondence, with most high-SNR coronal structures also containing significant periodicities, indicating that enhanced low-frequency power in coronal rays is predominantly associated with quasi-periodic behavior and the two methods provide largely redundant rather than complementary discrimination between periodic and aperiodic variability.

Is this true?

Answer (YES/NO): NO